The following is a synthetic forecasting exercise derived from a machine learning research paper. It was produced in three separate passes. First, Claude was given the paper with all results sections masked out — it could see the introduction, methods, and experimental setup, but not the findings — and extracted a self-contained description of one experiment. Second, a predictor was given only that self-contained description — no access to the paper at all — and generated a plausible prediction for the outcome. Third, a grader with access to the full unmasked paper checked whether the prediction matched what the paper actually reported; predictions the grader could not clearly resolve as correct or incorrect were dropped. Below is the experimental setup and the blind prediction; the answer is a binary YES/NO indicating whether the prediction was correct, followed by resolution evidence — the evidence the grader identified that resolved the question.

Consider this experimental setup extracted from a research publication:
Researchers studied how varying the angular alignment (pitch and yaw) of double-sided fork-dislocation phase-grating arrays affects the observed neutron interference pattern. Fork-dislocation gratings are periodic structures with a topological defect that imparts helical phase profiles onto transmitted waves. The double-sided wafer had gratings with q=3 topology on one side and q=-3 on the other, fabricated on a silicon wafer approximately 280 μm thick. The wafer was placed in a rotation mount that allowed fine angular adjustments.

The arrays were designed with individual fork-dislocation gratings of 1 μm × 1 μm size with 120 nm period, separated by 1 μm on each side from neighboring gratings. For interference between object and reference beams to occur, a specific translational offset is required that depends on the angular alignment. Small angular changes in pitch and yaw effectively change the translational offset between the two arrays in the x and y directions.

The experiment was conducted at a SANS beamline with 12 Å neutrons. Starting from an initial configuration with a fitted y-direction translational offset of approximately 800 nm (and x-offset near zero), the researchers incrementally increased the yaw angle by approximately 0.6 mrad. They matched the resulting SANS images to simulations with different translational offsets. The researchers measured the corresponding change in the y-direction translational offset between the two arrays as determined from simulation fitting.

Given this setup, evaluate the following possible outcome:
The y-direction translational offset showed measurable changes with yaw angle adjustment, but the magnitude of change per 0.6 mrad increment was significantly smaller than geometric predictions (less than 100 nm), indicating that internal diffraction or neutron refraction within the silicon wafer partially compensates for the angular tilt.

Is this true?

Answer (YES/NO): NO